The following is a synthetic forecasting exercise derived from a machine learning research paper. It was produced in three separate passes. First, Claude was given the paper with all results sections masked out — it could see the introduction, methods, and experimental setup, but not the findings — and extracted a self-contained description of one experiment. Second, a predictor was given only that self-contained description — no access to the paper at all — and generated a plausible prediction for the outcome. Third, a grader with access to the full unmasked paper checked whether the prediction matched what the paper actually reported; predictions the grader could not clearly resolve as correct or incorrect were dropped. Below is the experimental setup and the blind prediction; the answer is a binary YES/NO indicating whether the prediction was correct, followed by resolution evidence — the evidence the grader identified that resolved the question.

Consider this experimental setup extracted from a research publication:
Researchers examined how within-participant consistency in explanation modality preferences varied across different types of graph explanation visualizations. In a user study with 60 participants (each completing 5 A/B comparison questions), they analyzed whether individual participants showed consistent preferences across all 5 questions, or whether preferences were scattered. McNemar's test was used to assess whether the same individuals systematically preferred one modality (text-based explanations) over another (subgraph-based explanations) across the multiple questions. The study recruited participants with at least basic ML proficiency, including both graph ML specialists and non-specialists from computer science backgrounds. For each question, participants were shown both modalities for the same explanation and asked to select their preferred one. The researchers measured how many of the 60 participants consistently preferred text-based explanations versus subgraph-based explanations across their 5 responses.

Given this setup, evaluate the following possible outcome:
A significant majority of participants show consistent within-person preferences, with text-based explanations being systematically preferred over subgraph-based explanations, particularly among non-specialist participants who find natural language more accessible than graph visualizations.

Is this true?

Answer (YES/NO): NO